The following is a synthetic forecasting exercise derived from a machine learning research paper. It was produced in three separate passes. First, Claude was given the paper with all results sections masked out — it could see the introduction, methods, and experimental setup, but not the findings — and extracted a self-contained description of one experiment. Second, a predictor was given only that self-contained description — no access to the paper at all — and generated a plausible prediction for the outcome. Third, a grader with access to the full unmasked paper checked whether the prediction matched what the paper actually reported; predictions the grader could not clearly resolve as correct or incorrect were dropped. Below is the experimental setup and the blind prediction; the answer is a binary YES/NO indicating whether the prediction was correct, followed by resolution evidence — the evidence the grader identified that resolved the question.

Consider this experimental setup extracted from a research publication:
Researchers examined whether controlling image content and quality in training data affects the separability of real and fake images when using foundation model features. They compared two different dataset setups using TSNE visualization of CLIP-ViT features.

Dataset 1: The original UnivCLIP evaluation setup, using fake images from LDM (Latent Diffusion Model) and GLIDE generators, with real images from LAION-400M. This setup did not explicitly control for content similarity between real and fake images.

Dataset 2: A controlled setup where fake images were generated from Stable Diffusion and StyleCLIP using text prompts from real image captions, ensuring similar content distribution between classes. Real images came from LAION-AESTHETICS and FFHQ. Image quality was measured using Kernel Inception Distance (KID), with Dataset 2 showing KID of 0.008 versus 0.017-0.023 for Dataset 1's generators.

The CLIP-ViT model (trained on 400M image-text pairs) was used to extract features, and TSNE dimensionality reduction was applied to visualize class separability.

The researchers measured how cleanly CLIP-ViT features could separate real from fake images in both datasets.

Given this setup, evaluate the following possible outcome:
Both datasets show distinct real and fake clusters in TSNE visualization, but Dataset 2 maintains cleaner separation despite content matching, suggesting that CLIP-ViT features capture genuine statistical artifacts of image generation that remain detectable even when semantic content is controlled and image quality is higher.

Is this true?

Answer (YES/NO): NO